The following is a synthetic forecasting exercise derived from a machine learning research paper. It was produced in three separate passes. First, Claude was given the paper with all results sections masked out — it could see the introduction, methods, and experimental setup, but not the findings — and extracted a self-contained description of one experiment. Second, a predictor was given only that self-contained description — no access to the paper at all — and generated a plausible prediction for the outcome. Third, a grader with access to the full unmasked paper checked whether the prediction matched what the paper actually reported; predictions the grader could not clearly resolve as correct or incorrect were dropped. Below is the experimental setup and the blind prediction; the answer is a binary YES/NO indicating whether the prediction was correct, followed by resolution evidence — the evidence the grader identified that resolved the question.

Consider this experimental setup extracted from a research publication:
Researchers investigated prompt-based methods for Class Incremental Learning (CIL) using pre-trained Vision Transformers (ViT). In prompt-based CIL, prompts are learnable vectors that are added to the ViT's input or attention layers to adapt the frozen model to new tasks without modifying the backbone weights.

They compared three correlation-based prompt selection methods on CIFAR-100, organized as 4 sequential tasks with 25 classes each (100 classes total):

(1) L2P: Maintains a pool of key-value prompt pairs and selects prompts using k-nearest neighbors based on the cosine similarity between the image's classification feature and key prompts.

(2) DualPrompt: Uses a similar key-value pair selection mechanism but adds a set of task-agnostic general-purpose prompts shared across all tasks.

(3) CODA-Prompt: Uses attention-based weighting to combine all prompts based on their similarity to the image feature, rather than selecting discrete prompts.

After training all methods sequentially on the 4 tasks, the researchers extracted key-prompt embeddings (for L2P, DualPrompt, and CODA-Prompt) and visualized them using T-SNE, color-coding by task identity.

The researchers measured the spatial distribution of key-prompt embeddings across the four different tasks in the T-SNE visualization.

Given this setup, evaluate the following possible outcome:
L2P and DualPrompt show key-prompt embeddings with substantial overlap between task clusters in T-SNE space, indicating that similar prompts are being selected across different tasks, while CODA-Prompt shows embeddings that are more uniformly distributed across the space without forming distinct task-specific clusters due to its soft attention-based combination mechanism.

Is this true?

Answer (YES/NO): NO